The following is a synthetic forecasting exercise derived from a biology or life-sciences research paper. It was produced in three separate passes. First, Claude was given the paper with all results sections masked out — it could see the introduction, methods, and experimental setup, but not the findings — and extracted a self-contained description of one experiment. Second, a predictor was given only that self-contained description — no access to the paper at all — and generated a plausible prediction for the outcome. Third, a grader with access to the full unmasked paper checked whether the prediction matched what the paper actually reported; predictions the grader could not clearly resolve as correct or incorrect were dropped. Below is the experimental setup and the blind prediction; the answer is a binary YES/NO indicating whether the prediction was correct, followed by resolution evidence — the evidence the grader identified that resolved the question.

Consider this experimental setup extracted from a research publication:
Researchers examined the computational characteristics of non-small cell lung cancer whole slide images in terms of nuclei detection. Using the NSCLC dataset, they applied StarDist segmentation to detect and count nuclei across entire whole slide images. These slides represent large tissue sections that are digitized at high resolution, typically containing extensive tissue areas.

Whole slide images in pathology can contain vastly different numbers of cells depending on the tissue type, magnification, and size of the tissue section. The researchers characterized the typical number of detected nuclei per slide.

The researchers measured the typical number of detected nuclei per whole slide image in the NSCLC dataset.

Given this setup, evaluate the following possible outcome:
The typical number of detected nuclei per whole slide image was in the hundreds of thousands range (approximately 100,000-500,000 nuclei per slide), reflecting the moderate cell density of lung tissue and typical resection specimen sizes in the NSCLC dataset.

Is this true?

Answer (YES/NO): YES